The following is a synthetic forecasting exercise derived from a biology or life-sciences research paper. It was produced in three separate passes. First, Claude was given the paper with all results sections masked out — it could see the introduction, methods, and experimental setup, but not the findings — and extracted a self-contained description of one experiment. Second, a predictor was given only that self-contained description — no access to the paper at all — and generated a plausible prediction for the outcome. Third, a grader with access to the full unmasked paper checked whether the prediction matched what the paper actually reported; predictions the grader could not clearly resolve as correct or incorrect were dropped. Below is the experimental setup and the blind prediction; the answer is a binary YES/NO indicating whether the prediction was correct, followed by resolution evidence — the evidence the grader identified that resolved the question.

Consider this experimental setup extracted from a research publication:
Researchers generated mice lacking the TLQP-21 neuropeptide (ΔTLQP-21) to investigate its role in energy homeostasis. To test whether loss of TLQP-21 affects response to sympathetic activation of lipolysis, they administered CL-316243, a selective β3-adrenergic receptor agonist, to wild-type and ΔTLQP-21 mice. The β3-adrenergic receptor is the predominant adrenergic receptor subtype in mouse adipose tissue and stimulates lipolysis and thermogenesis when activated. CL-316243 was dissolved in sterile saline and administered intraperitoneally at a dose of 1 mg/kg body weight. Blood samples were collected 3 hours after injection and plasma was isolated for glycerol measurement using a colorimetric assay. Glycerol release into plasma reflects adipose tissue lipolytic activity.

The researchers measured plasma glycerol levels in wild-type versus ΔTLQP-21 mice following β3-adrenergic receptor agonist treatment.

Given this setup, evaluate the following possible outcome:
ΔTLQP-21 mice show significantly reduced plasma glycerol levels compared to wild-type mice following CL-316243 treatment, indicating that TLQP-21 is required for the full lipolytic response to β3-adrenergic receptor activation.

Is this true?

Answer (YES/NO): NO